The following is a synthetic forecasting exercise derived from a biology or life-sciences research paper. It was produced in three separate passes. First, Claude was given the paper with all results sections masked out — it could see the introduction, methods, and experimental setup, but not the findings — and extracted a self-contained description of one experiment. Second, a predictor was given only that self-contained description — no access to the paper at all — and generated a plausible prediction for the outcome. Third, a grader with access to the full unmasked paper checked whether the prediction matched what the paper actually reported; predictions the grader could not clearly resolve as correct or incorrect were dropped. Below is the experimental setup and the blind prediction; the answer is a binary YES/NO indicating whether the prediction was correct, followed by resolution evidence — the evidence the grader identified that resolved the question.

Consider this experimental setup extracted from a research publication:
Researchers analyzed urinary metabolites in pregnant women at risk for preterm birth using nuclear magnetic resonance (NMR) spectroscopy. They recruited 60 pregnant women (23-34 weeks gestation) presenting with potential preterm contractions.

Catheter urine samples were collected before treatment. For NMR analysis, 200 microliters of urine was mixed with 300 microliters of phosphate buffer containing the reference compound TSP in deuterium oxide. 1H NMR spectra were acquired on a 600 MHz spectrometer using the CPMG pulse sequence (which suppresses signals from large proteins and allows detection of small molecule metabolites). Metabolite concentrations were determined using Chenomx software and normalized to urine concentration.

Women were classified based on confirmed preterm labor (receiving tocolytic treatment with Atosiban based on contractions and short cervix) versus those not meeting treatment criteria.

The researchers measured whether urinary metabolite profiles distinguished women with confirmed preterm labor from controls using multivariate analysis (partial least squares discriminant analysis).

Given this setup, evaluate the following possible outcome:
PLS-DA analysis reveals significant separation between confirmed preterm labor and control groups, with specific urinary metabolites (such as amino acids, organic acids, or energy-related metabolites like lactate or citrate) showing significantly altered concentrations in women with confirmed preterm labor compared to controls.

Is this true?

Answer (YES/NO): NO